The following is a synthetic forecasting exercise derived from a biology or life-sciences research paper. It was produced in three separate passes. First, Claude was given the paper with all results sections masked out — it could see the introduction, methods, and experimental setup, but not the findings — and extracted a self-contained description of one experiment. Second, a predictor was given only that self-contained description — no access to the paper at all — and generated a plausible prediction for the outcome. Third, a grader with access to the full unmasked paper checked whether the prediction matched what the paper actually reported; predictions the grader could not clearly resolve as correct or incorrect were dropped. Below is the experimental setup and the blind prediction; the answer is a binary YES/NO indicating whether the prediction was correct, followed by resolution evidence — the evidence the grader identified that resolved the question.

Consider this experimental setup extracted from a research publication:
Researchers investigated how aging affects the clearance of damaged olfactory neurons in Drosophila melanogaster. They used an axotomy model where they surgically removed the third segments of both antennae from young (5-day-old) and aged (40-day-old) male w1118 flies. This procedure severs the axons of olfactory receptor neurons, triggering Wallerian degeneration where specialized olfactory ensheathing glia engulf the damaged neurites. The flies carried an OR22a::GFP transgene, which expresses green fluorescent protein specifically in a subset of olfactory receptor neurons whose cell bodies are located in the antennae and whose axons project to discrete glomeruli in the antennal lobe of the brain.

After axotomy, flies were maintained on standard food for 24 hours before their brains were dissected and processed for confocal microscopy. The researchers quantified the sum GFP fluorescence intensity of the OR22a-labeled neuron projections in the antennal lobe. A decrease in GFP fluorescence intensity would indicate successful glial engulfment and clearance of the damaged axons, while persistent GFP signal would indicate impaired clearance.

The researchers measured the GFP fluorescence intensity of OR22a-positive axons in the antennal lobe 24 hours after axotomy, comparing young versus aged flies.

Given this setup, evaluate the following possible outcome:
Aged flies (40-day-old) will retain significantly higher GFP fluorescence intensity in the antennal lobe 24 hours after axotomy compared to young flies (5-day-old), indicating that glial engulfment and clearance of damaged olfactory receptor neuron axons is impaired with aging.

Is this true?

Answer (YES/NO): YES